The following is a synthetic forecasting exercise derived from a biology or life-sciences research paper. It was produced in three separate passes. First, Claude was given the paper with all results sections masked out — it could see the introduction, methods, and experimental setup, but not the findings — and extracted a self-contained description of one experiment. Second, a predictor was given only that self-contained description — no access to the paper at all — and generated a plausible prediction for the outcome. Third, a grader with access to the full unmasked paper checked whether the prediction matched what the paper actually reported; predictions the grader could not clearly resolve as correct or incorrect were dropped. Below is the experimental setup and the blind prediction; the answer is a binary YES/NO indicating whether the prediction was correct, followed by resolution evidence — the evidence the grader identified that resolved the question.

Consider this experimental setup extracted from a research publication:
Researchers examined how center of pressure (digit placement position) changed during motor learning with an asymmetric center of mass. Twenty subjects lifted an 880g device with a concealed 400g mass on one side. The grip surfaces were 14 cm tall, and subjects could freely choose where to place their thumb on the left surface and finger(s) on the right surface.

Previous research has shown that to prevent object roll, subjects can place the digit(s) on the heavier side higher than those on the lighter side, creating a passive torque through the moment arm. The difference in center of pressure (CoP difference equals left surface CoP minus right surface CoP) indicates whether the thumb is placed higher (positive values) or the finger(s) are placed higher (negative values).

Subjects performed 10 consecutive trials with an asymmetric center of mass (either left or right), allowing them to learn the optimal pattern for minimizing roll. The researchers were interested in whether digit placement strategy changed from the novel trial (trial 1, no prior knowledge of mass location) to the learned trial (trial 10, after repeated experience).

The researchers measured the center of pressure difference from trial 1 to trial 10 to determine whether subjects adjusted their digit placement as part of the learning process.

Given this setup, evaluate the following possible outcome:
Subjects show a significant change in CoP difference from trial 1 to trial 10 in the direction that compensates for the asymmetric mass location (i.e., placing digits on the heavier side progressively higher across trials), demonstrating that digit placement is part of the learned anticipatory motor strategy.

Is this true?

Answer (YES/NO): YES